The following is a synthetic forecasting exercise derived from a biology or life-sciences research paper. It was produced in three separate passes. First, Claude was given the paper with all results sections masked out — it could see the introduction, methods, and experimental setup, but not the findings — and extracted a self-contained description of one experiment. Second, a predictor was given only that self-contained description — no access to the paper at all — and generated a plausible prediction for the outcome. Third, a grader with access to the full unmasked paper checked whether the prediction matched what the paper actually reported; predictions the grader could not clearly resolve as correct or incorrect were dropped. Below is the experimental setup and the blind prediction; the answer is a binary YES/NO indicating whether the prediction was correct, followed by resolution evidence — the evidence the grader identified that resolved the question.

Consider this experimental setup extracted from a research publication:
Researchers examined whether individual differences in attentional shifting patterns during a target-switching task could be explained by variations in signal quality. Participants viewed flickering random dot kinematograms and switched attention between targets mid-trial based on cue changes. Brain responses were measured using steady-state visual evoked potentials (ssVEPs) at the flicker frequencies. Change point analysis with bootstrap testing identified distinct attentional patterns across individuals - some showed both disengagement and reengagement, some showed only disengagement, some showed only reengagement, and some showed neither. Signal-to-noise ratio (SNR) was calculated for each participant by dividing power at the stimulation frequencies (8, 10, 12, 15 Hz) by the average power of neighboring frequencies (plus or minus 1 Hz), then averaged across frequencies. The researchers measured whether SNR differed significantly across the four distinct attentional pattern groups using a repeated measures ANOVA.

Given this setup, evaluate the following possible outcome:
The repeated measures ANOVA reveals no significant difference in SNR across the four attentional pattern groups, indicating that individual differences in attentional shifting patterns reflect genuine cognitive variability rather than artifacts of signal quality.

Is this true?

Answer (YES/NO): YES